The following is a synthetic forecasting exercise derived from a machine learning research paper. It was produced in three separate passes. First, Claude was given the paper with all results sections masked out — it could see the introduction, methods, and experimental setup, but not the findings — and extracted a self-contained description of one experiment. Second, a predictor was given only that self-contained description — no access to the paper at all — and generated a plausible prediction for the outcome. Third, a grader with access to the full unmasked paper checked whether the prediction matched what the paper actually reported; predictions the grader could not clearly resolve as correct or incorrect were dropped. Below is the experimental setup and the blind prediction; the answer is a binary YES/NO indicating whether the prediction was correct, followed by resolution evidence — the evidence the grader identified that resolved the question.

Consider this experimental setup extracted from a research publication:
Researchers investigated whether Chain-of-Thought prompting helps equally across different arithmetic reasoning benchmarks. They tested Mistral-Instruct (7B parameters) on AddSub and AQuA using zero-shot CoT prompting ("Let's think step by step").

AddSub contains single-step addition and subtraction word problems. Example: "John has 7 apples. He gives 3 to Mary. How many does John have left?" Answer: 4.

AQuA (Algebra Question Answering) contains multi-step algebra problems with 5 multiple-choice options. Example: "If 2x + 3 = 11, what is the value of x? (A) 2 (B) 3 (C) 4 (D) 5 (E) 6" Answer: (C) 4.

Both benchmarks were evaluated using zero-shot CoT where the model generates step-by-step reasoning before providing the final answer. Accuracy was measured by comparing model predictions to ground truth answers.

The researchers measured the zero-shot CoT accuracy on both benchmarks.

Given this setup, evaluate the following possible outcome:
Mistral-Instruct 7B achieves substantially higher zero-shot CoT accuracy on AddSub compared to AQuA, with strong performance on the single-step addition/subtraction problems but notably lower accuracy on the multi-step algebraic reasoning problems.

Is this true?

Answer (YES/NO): YES